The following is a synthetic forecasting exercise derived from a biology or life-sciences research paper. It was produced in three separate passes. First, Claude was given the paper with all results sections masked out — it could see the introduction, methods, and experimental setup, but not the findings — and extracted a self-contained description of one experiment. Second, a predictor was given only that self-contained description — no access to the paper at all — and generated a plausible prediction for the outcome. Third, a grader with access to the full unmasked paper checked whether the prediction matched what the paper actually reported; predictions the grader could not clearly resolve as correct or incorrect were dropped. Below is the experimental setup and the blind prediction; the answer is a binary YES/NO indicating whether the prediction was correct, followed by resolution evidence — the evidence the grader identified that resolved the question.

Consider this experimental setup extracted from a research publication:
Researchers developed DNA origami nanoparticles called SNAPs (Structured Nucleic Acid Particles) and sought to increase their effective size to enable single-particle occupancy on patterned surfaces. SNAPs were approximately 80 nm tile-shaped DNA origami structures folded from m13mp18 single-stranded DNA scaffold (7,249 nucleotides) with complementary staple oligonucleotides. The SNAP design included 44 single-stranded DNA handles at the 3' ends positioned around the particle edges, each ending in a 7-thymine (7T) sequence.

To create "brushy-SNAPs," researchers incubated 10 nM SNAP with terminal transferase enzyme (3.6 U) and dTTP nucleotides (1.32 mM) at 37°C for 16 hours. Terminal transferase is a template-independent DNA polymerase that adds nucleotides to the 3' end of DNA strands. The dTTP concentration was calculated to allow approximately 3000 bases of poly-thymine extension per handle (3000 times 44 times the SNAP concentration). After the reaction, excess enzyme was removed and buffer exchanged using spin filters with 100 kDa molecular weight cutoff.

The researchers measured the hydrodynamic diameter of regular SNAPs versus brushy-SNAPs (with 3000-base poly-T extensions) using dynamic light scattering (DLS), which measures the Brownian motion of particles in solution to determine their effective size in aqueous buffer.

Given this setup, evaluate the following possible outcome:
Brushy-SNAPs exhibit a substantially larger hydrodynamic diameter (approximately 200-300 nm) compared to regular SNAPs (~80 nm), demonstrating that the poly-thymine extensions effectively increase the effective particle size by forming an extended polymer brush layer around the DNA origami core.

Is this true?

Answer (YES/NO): YES